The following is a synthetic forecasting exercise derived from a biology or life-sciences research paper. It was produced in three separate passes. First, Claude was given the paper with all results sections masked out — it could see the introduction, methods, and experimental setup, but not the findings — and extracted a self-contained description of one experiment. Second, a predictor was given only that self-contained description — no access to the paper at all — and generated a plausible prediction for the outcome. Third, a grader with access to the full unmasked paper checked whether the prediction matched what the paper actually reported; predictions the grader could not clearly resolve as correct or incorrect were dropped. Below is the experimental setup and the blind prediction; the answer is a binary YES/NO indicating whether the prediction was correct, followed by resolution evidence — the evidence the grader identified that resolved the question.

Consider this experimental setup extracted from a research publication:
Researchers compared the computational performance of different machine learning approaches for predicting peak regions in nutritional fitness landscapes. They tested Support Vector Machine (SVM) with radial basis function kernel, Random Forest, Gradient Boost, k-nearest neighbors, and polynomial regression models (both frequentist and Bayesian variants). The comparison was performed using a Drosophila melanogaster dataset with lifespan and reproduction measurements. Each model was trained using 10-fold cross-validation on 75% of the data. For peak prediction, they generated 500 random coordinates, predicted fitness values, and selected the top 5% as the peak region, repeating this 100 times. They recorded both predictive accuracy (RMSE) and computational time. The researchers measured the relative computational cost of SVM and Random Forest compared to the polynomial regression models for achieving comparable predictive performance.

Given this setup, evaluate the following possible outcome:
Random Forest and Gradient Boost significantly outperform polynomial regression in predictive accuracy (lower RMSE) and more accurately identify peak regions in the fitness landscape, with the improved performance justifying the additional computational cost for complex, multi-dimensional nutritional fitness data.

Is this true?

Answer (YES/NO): NO